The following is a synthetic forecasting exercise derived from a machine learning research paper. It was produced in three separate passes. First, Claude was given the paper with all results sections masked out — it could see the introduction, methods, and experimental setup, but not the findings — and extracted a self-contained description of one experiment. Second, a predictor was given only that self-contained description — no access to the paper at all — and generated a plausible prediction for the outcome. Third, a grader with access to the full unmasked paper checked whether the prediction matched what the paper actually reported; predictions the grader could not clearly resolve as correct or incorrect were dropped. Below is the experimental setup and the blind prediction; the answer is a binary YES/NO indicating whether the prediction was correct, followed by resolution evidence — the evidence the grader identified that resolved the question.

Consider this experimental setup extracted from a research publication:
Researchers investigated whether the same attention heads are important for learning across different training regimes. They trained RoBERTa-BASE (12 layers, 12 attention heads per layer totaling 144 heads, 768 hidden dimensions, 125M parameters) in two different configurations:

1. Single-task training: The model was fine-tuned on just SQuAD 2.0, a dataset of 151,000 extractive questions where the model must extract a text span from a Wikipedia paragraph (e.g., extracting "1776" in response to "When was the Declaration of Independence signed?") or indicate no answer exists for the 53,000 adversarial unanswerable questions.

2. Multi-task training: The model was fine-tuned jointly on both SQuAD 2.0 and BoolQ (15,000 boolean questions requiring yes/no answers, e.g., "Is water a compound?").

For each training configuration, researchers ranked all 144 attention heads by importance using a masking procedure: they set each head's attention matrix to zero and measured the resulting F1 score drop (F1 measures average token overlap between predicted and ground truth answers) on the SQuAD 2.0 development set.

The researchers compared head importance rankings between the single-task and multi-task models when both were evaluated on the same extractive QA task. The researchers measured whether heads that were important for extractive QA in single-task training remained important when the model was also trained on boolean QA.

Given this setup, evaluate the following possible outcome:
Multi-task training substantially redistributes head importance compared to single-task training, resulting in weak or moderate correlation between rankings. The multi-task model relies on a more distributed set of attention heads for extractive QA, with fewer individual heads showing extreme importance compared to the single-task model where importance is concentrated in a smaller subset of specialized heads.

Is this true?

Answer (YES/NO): NO